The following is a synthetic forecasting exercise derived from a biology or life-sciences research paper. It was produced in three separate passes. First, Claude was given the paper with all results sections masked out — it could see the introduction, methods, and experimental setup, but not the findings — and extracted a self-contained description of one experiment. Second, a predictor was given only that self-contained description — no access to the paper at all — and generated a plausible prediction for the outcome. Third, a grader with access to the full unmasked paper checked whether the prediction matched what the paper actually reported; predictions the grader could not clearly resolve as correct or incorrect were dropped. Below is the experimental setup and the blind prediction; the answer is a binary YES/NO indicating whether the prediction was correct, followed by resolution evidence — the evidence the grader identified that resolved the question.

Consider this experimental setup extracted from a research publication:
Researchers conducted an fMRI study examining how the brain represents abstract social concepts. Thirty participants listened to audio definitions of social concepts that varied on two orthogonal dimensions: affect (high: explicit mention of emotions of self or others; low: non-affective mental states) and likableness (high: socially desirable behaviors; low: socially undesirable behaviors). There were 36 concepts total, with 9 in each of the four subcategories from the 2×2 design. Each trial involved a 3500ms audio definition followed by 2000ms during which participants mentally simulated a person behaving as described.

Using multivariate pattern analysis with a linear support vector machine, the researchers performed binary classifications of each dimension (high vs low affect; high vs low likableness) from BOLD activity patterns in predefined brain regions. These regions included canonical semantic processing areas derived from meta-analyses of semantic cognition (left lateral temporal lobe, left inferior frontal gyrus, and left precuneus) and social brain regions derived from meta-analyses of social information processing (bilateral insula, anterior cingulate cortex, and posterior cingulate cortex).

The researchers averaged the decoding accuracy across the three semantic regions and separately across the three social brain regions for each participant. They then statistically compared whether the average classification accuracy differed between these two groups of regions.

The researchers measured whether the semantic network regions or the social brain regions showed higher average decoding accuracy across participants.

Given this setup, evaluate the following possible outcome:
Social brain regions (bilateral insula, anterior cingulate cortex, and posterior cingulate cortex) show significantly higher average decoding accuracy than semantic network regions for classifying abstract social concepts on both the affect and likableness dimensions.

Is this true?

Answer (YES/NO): NO